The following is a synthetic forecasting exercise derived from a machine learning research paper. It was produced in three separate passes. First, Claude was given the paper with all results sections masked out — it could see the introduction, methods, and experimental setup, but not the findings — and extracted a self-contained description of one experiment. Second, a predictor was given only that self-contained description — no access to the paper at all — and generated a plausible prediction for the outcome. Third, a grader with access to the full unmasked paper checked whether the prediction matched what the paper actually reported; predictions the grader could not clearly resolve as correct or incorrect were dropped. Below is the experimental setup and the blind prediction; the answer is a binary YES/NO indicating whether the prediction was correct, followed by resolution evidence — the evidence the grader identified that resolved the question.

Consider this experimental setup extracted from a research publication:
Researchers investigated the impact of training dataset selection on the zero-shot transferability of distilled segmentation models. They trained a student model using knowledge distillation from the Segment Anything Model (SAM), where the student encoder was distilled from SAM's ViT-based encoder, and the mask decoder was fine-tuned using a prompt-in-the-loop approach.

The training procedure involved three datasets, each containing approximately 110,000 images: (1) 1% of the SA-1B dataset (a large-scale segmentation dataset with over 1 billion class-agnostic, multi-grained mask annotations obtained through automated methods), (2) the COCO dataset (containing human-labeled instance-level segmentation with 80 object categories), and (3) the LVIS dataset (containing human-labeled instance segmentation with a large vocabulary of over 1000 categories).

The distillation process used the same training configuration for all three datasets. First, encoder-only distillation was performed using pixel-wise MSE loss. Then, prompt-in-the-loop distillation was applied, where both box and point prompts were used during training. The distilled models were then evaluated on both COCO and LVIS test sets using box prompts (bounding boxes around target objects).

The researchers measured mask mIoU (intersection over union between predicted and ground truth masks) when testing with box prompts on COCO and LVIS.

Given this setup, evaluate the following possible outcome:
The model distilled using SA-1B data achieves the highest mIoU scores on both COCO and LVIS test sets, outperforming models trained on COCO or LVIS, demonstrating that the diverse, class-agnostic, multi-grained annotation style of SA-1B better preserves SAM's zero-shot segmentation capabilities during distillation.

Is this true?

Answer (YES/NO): YES